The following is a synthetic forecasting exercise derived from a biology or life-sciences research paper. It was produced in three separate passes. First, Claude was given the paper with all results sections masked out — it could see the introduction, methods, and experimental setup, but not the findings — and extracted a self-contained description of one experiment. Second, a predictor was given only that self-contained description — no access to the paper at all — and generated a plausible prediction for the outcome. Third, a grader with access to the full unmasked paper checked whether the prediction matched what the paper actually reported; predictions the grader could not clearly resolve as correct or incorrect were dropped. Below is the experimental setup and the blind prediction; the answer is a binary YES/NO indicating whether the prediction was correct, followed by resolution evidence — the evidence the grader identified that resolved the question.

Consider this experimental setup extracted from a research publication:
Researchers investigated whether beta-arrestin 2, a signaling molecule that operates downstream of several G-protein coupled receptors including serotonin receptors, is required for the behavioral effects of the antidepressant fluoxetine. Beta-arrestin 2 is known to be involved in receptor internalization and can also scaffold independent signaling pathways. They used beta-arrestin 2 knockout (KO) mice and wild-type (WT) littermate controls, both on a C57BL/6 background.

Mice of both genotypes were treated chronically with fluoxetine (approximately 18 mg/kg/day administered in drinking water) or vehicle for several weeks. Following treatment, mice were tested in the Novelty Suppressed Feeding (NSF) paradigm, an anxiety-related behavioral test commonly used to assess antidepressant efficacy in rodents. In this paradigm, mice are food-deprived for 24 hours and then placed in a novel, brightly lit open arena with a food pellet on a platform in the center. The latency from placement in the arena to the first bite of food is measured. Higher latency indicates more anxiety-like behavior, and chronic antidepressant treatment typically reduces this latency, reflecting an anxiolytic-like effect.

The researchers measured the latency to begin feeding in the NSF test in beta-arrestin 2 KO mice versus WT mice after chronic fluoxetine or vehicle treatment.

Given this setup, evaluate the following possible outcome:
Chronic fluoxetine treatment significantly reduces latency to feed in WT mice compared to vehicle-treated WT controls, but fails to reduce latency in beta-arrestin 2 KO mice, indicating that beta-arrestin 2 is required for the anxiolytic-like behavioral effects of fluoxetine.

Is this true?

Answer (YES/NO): NO